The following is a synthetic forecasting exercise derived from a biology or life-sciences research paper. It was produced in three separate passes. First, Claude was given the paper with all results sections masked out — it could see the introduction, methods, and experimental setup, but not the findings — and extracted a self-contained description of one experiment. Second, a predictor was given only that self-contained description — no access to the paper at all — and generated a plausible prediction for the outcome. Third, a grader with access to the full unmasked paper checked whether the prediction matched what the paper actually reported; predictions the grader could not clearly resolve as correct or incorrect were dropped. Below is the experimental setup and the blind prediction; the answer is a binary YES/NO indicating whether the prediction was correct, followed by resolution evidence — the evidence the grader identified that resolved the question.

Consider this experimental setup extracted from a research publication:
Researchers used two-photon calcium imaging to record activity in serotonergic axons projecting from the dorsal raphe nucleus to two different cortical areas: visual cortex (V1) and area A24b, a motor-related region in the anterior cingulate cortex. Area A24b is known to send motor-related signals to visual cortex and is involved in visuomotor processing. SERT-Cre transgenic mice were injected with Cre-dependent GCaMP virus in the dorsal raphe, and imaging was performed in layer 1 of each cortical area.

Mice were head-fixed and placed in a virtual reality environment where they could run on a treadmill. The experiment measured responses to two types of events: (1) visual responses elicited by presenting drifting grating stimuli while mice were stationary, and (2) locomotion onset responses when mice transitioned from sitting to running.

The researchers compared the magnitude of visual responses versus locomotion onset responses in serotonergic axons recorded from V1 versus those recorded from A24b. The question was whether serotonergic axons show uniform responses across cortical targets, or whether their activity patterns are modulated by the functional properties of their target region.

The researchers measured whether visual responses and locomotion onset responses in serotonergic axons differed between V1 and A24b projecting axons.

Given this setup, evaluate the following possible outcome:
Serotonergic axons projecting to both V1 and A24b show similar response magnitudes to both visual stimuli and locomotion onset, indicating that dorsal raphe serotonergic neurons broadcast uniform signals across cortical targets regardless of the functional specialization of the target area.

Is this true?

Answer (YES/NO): NO